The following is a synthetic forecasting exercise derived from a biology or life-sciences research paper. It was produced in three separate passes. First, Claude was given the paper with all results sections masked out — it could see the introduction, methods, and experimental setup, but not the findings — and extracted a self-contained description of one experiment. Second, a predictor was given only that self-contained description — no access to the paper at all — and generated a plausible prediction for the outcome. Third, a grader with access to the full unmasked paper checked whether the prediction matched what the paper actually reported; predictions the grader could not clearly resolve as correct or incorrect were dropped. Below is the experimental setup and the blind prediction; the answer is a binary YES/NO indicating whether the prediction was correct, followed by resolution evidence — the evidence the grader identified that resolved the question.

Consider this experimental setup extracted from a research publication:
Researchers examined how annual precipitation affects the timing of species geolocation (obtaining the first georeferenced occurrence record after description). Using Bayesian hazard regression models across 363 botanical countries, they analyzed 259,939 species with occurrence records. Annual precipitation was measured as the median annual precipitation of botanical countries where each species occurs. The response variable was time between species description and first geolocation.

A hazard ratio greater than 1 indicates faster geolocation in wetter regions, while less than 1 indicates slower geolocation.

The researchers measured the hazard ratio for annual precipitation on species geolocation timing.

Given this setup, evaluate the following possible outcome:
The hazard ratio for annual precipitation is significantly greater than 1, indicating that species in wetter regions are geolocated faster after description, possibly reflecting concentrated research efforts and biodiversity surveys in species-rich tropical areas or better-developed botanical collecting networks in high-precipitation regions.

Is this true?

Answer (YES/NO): NO